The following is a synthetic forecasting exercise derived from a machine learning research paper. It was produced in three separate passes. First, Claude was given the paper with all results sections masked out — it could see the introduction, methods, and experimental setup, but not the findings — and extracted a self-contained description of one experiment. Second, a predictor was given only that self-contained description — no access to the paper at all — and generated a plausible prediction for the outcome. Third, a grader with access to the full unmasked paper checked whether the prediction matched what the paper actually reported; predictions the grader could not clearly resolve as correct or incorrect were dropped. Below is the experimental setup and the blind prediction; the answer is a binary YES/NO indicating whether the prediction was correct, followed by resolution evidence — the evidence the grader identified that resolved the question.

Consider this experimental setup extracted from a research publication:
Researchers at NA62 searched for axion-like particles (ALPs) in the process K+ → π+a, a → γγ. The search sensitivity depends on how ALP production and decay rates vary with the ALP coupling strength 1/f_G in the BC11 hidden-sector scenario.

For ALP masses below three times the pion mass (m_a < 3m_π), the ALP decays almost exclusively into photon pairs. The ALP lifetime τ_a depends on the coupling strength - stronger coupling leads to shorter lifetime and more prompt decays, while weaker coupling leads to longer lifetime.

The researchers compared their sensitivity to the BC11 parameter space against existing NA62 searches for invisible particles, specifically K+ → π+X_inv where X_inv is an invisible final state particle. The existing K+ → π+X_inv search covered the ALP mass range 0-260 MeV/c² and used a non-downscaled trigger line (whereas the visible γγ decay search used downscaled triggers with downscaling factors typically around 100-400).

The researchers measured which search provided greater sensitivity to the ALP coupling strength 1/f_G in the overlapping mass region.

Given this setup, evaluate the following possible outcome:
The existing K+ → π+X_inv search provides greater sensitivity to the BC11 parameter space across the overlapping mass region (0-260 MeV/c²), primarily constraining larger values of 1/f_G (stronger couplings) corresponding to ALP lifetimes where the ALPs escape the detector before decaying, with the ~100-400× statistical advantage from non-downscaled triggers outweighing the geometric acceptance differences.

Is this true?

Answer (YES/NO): NO